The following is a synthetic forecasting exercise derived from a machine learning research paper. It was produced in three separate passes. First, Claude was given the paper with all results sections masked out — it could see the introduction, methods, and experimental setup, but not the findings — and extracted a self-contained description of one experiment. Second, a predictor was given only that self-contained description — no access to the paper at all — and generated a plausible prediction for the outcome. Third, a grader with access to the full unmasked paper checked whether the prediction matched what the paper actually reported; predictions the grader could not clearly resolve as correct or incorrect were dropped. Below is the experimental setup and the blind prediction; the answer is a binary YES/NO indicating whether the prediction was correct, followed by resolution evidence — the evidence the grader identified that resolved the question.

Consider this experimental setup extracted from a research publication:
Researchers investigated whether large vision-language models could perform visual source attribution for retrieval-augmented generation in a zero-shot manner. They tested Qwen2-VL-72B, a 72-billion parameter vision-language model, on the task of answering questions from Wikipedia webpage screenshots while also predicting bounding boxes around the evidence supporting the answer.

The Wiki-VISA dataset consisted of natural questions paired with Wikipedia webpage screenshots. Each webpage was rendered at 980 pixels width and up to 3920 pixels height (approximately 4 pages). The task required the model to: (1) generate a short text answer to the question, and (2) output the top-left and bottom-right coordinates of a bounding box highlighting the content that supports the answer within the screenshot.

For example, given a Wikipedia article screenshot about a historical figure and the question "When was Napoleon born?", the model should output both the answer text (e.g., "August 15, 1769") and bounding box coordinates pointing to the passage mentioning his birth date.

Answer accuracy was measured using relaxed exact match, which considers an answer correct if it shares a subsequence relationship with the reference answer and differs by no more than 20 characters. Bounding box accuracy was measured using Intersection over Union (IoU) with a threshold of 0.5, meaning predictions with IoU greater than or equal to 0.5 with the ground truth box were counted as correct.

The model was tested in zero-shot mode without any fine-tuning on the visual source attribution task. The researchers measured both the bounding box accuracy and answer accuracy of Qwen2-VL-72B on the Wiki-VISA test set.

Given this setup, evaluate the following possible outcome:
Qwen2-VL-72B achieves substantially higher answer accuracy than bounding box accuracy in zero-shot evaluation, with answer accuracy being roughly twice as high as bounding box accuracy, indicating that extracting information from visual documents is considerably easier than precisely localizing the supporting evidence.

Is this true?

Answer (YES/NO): NO